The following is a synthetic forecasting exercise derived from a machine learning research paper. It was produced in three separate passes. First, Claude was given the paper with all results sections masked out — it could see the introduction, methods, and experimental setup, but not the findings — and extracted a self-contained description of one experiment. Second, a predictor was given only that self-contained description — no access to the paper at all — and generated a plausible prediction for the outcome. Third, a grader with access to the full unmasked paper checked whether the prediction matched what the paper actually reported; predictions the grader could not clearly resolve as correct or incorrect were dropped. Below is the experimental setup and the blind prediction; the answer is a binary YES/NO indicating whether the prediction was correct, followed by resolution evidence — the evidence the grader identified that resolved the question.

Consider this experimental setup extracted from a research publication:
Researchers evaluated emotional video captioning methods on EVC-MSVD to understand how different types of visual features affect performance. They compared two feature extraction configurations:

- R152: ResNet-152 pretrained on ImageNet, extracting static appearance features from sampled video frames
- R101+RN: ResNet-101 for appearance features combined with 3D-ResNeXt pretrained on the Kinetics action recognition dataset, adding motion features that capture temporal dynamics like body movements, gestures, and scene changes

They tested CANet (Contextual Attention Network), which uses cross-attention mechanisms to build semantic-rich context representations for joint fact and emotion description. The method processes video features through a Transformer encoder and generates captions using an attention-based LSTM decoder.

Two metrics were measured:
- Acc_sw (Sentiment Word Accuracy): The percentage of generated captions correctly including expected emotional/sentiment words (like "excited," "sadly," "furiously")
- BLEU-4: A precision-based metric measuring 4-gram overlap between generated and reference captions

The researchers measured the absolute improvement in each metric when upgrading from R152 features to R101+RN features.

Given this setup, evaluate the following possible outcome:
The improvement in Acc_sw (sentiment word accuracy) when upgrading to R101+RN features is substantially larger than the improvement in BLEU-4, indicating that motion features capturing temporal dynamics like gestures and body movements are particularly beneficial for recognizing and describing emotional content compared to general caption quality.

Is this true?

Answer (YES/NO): YES